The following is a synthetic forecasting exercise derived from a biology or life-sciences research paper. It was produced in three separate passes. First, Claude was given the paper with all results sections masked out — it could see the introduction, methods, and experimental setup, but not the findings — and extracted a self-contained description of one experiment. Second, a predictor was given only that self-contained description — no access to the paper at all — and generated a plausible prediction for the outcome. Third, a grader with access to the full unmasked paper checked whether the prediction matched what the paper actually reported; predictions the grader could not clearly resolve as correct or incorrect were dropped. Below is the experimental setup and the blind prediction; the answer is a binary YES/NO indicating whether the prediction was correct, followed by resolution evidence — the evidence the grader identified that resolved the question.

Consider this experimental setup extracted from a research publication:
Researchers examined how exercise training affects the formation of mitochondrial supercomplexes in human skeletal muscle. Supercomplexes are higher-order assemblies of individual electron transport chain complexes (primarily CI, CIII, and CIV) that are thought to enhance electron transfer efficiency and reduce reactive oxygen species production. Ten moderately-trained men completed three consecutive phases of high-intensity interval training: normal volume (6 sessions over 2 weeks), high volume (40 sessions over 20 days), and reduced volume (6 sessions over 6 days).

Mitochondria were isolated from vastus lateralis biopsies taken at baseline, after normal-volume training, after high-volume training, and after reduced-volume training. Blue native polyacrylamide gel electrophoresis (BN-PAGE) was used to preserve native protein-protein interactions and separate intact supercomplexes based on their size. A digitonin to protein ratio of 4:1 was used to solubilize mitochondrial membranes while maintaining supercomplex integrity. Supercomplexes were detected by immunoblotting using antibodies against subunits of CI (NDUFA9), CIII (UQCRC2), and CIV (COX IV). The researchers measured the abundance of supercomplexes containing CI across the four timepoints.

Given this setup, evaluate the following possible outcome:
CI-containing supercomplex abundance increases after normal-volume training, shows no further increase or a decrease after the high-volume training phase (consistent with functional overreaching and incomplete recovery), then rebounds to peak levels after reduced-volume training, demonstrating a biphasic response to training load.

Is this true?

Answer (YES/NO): NO